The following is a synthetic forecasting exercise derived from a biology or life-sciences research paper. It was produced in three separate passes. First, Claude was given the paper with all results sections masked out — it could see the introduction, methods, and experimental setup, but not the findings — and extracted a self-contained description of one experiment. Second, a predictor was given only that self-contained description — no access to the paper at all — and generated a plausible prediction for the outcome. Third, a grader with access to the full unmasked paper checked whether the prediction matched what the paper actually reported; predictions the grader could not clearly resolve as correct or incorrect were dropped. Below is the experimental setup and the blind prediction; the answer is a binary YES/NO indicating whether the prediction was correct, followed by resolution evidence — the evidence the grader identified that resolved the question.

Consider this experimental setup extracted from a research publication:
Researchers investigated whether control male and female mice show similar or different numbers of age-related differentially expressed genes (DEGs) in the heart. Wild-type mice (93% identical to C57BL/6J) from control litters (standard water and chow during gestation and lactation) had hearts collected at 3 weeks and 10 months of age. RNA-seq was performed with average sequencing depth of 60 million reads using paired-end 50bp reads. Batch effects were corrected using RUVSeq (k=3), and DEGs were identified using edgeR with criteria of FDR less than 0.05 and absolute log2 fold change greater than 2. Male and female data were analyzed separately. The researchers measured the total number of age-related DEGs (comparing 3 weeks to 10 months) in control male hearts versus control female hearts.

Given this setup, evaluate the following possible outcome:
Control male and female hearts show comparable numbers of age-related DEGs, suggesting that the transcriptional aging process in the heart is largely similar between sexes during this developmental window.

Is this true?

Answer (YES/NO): NO